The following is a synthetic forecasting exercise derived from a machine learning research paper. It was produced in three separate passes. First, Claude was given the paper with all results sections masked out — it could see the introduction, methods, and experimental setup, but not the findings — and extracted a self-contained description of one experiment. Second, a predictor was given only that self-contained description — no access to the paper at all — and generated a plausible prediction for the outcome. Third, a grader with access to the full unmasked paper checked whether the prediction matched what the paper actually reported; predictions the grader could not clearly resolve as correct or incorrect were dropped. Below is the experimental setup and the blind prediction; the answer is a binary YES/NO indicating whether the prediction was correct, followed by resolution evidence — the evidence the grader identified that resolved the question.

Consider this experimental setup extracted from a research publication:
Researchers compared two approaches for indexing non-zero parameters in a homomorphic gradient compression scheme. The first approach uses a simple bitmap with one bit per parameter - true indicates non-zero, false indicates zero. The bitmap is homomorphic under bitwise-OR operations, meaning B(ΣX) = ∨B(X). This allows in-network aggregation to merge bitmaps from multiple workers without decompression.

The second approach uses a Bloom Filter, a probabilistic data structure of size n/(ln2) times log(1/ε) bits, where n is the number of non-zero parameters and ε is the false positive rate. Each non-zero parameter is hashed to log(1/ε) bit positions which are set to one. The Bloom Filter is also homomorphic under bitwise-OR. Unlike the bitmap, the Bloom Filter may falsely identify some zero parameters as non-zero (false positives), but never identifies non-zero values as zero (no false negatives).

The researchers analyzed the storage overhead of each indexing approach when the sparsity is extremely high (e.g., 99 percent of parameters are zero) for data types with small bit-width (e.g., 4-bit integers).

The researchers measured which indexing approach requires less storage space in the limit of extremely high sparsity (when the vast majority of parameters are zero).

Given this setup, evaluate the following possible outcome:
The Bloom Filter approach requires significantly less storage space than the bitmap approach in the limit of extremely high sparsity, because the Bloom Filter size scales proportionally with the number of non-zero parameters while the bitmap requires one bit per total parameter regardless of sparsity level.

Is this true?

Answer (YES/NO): YES